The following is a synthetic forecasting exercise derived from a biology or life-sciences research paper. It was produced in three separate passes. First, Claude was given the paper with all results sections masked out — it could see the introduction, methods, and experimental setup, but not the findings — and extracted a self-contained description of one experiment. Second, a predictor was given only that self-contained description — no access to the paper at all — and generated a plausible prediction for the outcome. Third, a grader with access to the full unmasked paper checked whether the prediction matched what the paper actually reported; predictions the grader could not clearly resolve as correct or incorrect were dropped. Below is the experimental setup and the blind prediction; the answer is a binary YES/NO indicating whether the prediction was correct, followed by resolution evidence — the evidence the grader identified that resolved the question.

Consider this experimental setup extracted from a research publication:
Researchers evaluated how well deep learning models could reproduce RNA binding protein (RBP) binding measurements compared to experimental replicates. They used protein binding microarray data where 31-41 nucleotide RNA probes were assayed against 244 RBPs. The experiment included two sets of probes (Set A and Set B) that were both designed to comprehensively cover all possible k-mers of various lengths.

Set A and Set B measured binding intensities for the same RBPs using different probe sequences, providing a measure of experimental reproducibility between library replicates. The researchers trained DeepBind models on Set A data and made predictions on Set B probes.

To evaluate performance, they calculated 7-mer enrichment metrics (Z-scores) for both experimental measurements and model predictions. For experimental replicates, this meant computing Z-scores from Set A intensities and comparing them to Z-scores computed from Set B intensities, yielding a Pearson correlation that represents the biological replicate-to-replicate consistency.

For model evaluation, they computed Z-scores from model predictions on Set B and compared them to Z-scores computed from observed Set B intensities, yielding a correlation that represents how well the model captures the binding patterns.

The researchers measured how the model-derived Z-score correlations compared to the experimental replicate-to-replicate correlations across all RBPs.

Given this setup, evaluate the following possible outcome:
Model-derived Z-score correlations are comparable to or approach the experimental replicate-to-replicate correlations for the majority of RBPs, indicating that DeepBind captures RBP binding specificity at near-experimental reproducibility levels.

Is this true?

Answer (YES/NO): YES